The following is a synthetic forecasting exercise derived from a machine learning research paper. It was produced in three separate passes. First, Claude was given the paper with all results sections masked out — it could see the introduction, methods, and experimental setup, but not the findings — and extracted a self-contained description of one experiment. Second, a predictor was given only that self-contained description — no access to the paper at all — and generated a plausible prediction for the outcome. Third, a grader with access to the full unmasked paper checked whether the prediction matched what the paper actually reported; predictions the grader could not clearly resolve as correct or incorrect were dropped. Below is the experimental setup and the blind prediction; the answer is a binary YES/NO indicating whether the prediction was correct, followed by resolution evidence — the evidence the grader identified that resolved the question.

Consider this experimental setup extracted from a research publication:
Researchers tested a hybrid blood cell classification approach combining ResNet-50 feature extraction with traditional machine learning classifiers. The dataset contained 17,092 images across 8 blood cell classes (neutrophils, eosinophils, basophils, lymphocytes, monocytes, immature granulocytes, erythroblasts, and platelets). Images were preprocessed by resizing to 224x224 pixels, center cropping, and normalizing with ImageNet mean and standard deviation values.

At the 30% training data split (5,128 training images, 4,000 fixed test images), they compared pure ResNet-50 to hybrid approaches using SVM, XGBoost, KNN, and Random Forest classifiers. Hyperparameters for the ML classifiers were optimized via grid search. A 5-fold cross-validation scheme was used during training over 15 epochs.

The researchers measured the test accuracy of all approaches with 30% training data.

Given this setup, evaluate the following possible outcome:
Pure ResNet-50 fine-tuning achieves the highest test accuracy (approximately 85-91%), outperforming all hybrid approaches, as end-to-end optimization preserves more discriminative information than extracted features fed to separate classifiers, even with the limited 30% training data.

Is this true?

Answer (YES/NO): NO